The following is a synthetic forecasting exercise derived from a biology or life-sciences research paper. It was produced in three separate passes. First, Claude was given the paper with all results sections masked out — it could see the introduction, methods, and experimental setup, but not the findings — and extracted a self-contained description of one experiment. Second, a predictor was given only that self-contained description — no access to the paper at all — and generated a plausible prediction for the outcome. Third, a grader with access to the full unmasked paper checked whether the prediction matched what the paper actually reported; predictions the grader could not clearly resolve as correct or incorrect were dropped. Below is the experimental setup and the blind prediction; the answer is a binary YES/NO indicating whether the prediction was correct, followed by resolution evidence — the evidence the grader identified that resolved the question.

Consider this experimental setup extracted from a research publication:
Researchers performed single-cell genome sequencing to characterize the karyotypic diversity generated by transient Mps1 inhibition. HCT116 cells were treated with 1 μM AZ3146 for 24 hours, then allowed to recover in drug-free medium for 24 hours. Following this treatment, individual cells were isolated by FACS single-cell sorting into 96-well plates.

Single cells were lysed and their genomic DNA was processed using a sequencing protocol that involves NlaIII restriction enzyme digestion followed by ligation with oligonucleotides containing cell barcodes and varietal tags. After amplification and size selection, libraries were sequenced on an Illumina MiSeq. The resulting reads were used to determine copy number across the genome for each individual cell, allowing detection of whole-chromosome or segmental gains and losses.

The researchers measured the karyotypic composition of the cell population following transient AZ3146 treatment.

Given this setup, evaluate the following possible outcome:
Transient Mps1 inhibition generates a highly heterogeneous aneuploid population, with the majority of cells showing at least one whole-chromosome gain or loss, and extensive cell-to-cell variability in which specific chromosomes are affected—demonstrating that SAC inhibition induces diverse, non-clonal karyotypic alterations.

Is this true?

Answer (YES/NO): YES